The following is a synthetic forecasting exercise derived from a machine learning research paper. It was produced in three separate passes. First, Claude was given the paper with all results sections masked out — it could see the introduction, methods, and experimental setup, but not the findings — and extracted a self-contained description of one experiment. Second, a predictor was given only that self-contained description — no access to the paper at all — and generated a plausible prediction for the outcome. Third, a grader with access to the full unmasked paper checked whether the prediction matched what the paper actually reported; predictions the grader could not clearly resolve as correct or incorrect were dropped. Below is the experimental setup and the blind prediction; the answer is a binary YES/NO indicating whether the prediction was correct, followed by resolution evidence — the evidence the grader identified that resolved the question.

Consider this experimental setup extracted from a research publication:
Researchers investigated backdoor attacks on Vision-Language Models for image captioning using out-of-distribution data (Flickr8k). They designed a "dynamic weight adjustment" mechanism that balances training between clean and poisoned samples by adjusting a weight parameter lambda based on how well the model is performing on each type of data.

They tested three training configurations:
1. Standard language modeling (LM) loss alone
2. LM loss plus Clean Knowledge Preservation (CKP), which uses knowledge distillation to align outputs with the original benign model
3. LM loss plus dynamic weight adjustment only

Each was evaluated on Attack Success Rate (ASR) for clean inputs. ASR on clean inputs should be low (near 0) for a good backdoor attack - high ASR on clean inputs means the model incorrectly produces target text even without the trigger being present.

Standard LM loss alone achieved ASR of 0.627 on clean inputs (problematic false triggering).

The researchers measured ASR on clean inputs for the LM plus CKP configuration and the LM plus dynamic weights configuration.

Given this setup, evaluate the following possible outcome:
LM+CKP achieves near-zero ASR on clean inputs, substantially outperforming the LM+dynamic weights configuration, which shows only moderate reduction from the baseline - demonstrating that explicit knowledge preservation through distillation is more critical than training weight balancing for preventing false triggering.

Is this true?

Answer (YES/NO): NO